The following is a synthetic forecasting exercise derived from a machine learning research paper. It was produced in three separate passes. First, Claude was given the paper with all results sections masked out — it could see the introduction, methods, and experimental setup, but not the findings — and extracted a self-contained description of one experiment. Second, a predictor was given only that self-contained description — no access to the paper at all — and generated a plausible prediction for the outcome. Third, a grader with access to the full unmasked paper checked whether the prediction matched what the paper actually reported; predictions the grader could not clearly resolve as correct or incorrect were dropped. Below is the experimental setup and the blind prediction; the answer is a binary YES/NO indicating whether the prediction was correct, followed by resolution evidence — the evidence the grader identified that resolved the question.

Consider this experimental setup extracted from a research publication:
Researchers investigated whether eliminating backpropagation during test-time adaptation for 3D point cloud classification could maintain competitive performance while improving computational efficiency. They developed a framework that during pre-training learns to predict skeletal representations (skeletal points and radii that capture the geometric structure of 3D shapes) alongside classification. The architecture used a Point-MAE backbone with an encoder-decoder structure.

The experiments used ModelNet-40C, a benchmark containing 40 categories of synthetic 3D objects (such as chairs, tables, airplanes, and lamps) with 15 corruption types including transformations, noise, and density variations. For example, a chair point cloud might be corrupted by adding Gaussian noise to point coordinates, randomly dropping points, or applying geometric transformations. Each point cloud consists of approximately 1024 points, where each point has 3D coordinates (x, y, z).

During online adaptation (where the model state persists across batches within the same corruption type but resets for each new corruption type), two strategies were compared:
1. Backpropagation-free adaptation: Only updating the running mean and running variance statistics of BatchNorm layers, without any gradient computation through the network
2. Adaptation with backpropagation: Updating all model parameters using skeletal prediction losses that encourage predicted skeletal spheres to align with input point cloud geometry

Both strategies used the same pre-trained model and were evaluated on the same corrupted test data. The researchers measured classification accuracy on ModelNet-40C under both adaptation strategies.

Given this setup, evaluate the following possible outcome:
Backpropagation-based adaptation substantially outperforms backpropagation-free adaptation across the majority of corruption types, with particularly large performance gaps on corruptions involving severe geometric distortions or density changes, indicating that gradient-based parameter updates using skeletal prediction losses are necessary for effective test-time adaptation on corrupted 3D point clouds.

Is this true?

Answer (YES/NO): NO